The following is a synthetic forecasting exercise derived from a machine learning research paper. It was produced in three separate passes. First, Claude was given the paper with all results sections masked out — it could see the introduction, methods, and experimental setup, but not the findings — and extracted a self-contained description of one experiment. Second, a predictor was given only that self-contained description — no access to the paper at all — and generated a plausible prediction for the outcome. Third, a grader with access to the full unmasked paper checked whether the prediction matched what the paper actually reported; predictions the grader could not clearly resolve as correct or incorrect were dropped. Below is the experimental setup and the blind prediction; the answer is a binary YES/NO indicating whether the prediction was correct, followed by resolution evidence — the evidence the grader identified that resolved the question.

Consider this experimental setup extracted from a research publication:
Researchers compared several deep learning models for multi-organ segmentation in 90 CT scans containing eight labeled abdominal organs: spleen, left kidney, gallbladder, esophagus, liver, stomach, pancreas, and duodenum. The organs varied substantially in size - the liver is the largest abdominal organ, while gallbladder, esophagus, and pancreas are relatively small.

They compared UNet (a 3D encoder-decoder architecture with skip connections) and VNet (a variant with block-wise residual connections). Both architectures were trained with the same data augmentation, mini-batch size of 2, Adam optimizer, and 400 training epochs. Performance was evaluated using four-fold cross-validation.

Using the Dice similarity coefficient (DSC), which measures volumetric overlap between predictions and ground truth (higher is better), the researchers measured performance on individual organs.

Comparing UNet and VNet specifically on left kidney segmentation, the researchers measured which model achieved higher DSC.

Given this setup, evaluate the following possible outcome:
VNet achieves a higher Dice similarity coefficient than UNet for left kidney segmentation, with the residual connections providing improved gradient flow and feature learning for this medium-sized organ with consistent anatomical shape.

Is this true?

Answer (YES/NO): NO